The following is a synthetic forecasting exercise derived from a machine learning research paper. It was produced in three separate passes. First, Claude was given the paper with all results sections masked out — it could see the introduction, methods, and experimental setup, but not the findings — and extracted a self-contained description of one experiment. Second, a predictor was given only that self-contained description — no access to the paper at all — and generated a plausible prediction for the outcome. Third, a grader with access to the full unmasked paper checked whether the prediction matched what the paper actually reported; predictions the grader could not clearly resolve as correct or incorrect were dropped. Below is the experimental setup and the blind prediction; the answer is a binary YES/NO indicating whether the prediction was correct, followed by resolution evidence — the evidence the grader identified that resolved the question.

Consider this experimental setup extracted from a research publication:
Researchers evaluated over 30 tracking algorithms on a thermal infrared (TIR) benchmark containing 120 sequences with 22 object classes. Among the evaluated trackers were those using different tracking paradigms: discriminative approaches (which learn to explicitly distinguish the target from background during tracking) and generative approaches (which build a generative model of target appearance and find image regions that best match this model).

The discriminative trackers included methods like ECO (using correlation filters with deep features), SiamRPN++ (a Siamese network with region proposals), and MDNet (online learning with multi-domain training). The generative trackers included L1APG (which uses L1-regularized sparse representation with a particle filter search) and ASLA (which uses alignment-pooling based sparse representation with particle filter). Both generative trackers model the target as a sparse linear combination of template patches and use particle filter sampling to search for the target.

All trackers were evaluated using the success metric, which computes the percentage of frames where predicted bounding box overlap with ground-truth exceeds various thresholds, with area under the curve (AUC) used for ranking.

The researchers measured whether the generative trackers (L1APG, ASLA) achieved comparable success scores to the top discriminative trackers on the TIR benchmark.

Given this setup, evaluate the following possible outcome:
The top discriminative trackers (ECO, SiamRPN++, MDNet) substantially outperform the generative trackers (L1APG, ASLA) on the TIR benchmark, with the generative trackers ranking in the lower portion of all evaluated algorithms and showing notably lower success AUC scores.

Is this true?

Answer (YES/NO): YES